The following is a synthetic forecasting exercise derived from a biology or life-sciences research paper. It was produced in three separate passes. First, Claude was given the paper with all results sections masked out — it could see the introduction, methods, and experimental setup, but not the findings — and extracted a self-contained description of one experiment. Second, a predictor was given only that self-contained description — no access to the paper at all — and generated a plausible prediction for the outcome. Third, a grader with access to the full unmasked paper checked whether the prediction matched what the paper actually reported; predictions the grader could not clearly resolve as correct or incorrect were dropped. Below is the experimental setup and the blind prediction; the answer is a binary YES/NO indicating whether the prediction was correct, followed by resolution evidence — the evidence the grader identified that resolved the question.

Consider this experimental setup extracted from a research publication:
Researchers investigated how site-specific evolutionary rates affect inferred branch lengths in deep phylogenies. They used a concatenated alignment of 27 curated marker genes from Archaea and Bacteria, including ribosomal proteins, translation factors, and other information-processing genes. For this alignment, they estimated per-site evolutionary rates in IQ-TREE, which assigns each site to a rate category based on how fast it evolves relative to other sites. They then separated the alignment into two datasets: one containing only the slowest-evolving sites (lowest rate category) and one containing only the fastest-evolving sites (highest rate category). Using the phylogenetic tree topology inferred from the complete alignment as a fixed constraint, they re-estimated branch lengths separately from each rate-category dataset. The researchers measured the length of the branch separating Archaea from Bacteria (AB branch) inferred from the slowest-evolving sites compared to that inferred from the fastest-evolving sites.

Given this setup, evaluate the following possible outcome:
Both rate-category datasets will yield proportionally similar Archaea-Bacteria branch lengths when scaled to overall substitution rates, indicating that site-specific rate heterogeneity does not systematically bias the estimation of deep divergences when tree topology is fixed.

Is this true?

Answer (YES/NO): NO